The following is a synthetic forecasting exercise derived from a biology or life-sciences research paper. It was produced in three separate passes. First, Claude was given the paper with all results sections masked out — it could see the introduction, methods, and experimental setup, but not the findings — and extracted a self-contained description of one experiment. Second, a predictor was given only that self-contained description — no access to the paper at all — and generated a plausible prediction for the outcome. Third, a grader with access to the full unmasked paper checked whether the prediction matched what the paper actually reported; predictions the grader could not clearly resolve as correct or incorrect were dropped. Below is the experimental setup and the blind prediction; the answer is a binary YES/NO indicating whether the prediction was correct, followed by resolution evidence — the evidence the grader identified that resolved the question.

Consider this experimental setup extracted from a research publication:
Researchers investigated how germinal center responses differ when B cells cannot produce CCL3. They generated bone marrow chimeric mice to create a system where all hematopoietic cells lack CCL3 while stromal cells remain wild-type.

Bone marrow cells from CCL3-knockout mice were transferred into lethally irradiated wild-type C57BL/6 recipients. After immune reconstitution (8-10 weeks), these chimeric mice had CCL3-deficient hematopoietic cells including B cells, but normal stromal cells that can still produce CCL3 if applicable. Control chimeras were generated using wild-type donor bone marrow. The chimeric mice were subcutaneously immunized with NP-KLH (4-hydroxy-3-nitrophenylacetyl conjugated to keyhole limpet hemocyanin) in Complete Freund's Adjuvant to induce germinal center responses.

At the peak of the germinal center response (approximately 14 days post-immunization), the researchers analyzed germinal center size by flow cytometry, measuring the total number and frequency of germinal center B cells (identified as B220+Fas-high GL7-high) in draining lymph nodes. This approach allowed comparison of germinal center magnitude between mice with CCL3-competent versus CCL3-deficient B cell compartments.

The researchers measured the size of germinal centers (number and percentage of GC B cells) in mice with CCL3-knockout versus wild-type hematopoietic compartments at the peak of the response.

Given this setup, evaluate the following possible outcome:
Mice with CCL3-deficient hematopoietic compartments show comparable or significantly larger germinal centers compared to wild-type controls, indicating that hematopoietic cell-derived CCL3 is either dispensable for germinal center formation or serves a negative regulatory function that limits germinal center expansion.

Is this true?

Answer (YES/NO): YES